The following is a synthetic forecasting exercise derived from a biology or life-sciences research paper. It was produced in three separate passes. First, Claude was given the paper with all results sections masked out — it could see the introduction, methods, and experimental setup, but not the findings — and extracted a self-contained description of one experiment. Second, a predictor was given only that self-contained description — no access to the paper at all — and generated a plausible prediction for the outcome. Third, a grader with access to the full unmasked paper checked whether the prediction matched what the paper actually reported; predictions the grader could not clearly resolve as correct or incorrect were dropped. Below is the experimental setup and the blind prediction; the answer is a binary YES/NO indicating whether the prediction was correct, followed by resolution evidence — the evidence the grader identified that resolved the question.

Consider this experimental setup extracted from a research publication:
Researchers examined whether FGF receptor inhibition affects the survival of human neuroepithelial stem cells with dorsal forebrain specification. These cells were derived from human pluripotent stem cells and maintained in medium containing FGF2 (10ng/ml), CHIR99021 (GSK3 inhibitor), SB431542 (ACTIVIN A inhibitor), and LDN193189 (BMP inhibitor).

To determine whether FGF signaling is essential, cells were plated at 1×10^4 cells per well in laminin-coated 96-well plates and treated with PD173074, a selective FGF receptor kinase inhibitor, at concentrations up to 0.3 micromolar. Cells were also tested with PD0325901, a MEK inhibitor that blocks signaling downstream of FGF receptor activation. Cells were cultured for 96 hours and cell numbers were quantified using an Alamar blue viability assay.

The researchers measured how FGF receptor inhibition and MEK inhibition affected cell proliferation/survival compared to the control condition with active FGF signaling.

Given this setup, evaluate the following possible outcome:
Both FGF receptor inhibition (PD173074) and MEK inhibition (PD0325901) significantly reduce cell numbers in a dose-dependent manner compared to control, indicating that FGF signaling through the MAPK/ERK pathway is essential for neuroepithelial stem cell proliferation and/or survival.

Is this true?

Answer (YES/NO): YES